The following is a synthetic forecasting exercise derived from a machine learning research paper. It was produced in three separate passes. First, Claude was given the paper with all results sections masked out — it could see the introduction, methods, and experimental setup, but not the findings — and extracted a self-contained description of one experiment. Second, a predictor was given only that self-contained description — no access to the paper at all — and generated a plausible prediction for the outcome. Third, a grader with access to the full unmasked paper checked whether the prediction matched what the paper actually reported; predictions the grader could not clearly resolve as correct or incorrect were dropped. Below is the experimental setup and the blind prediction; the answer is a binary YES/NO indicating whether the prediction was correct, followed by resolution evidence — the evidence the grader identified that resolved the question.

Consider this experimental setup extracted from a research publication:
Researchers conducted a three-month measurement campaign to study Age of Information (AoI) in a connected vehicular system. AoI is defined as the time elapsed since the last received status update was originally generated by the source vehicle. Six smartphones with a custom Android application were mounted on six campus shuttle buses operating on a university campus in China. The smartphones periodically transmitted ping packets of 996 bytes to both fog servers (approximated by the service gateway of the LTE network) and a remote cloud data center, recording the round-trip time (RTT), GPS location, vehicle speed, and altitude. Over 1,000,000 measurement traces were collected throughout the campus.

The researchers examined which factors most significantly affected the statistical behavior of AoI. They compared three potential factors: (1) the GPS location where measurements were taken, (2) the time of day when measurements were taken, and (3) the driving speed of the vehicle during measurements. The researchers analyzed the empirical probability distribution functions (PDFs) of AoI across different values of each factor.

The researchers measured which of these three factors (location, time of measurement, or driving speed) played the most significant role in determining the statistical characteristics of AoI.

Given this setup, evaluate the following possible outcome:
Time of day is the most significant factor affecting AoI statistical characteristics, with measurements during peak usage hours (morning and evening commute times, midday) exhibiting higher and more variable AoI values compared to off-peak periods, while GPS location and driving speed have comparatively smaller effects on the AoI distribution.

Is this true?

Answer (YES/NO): NO